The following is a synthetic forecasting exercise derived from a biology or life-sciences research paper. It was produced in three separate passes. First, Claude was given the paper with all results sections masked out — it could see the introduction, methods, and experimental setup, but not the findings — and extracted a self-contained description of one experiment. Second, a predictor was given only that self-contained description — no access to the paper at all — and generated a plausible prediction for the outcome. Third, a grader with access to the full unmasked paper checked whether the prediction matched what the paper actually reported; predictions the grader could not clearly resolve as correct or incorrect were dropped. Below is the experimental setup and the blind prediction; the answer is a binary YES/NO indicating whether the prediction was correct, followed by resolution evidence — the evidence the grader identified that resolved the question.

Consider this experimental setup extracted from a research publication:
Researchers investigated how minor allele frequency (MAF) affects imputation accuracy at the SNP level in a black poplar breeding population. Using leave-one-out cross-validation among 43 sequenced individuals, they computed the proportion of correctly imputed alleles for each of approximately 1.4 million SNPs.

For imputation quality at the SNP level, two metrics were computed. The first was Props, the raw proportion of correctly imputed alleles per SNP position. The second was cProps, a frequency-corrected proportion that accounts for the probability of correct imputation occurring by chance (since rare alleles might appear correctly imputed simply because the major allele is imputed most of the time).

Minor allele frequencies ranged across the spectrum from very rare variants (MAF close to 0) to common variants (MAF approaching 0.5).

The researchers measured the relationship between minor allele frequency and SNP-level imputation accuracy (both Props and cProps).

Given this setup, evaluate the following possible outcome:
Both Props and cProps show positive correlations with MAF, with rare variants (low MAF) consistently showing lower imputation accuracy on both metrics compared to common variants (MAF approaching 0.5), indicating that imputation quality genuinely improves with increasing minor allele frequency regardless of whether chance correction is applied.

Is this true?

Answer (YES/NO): NO